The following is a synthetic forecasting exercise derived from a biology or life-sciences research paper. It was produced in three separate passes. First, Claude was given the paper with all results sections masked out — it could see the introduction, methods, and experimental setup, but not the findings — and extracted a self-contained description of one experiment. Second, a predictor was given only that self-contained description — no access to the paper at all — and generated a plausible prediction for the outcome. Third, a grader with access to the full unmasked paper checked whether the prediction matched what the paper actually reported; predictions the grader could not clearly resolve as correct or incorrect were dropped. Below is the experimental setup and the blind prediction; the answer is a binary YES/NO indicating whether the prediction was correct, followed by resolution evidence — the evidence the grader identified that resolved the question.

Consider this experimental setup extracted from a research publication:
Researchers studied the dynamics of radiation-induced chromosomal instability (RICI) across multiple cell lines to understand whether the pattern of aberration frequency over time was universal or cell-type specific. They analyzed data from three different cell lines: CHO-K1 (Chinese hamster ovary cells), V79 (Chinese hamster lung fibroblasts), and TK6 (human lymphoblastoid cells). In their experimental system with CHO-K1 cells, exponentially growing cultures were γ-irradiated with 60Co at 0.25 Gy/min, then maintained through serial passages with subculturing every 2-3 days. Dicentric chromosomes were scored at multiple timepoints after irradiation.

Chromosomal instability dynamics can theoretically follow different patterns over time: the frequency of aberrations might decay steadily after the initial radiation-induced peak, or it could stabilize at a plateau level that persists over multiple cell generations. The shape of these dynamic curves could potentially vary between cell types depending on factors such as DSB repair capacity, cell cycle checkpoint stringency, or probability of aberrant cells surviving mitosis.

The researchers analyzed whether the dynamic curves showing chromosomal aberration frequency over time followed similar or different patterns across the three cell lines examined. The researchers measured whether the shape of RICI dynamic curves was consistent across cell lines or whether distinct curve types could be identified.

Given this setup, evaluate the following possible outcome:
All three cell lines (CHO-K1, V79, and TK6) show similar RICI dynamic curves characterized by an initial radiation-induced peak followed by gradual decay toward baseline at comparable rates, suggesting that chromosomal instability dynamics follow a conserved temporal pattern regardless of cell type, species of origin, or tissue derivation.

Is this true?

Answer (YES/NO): NO